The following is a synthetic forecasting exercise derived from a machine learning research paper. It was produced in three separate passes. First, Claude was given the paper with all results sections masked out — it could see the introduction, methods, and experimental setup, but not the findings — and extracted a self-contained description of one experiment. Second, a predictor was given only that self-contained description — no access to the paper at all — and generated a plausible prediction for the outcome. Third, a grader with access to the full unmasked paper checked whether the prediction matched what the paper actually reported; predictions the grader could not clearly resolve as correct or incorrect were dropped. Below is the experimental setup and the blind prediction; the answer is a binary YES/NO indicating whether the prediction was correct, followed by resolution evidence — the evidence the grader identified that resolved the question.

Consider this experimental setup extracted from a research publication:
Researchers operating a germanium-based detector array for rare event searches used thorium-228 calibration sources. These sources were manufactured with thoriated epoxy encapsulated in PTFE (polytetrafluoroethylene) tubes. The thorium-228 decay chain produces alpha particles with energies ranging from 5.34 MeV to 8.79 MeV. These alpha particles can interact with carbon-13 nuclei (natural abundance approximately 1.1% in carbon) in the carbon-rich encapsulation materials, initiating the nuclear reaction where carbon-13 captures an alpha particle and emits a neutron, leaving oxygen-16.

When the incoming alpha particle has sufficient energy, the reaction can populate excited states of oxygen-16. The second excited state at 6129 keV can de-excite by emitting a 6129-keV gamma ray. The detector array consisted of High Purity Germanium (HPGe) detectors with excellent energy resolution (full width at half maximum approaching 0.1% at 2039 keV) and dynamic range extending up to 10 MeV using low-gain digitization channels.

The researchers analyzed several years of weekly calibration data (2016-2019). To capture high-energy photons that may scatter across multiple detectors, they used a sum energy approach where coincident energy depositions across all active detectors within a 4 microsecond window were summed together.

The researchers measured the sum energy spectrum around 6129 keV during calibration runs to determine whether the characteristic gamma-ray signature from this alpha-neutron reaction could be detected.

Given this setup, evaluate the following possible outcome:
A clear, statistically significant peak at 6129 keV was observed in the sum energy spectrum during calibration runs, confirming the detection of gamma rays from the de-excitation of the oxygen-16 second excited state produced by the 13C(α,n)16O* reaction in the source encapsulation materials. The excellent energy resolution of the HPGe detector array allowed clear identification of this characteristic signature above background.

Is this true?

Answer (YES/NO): YES